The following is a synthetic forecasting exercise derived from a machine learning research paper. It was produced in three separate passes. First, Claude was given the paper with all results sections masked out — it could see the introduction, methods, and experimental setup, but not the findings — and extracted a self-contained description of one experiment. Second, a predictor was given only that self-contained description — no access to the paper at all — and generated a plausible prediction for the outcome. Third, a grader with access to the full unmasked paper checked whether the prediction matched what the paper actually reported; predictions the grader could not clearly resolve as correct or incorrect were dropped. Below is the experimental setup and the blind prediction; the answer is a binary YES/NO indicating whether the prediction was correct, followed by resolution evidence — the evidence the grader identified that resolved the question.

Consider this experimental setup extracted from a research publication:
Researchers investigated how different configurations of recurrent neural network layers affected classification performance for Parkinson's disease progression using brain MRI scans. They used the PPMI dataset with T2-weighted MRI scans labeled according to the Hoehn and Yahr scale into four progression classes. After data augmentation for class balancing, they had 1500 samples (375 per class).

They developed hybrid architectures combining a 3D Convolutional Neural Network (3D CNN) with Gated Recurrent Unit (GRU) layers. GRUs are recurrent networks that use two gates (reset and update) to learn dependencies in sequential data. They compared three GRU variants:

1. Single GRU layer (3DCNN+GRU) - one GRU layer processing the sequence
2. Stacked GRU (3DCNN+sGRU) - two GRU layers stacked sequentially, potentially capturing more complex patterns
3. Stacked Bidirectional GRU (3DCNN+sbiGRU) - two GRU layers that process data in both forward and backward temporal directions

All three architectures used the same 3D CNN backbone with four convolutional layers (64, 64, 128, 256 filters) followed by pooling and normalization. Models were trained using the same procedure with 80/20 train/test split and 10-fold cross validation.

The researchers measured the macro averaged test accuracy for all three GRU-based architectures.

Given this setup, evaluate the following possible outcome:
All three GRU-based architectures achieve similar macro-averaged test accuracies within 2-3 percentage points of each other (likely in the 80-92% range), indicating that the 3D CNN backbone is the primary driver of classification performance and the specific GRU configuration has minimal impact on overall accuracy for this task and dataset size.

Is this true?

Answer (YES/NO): YES